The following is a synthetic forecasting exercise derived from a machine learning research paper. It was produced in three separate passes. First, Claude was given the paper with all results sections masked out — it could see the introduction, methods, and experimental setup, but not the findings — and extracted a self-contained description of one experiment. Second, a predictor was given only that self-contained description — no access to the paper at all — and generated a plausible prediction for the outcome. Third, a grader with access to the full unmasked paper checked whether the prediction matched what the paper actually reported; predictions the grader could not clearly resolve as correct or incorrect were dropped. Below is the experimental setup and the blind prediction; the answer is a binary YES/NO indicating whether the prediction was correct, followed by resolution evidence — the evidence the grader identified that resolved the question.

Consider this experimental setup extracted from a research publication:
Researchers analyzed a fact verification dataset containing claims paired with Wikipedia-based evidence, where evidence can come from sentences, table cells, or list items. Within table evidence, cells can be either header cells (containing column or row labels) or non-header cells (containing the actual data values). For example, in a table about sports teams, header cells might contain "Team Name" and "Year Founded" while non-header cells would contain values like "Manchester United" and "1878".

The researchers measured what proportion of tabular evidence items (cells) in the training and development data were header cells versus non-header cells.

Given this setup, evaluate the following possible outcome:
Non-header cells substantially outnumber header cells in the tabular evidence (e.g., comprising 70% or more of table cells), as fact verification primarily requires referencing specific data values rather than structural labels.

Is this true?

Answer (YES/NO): YES